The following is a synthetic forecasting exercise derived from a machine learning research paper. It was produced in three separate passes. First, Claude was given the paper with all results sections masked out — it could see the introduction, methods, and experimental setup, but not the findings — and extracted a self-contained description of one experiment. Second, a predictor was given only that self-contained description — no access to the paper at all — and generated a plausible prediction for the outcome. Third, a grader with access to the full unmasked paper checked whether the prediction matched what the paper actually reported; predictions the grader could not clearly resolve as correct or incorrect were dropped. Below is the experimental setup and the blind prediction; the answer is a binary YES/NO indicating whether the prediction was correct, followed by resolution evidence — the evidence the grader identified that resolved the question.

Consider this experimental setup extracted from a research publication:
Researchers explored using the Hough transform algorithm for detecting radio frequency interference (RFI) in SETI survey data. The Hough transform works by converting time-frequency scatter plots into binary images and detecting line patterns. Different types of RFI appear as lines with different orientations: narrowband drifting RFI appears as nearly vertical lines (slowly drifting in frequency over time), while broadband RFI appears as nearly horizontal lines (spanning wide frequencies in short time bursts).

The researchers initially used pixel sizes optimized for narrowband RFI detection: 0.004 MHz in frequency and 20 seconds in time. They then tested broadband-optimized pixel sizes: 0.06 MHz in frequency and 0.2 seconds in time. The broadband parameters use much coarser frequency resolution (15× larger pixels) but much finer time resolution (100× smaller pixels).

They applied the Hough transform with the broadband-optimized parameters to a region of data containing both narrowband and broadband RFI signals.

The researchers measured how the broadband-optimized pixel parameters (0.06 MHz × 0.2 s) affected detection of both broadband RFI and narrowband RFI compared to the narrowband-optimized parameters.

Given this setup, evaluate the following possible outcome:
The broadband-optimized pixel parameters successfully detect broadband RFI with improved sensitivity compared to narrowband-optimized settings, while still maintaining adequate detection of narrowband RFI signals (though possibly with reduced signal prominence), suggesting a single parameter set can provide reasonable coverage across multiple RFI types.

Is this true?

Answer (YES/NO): NO